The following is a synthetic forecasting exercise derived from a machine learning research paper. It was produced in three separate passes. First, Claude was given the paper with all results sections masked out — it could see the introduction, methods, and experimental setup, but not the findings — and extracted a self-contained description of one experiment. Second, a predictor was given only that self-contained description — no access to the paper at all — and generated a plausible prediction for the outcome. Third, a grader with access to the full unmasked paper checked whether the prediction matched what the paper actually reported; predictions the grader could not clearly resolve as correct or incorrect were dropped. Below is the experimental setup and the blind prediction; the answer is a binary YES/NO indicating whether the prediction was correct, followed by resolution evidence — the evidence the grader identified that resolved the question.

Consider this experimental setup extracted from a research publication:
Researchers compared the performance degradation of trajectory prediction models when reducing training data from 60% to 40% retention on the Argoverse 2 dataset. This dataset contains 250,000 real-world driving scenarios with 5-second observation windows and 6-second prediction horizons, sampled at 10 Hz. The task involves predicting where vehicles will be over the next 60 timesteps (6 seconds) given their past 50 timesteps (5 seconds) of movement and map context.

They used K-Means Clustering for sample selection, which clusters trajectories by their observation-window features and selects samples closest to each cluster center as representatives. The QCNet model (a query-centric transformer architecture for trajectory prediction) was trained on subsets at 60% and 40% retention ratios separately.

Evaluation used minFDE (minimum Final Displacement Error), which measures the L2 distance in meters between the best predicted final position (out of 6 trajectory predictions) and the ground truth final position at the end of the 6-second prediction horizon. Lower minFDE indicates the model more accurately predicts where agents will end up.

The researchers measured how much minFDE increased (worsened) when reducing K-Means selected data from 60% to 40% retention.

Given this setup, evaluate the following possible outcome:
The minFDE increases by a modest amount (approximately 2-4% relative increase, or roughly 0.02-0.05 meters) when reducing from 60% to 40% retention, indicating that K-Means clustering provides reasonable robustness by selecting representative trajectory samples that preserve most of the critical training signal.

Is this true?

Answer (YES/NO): NO